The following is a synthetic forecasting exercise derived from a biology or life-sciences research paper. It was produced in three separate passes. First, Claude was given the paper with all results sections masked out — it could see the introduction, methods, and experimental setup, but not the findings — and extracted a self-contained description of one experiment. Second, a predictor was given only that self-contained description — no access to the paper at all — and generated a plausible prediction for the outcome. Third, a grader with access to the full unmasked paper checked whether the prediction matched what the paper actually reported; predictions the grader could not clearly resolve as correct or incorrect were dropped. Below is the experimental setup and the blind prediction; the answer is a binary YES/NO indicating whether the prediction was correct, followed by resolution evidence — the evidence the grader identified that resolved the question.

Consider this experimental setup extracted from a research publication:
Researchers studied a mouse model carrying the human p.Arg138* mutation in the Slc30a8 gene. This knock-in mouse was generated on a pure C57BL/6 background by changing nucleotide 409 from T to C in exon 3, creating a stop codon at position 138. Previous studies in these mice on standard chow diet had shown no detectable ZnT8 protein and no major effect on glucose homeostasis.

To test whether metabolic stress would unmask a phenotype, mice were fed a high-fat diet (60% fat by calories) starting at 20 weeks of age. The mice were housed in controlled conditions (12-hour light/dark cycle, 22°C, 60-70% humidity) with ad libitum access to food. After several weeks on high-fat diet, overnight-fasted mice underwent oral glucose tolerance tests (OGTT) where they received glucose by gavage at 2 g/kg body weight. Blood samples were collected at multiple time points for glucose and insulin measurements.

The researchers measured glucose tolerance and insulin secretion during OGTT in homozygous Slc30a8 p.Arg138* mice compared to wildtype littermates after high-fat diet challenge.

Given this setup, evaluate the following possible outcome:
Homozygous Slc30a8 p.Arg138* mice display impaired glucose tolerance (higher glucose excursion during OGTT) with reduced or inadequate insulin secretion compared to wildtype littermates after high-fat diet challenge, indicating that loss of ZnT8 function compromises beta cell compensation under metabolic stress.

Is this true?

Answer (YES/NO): NO